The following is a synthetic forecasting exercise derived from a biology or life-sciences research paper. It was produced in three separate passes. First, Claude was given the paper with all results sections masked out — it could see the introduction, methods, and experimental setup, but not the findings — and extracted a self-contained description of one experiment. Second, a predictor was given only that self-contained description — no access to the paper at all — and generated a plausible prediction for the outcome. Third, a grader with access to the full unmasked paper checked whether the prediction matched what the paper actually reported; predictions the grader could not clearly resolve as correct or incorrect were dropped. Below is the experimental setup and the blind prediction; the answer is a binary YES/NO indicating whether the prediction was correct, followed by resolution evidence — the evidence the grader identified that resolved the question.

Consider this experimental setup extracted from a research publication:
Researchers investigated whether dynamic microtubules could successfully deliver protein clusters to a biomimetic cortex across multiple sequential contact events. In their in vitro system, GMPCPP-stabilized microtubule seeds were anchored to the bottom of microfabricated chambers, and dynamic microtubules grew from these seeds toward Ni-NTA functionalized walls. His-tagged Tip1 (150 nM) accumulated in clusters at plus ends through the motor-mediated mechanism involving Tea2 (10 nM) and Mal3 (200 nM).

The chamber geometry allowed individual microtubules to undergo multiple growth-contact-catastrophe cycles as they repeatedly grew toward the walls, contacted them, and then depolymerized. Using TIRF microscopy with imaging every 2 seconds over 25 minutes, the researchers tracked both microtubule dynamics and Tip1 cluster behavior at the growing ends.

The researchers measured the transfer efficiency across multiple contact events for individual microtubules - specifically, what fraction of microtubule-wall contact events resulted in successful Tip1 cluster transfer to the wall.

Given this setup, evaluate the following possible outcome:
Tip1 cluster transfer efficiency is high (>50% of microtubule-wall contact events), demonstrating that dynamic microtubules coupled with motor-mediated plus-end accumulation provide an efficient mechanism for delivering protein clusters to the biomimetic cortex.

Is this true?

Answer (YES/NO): NO